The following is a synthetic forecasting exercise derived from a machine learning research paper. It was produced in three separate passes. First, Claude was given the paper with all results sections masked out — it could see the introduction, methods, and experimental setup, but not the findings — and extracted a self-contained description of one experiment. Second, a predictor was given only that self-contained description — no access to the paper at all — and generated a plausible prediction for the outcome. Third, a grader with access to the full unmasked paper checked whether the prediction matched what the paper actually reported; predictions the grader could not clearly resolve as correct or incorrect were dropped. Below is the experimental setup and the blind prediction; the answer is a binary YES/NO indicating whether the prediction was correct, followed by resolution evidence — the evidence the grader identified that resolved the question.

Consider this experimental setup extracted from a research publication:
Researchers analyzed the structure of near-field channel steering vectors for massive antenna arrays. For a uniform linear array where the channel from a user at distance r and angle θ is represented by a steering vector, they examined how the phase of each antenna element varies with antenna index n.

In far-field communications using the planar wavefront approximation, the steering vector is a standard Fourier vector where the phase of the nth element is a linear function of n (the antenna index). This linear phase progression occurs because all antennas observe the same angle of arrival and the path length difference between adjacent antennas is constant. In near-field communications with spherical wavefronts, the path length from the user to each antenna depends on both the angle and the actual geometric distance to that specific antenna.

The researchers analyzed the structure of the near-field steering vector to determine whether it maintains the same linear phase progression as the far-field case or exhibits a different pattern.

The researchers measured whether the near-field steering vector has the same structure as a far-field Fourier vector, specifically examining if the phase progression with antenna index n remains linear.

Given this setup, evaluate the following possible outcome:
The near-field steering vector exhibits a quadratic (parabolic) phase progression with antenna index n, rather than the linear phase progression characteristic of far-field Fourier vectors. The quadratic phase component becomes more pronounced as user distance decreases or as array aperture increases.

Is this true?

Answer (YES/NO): YES